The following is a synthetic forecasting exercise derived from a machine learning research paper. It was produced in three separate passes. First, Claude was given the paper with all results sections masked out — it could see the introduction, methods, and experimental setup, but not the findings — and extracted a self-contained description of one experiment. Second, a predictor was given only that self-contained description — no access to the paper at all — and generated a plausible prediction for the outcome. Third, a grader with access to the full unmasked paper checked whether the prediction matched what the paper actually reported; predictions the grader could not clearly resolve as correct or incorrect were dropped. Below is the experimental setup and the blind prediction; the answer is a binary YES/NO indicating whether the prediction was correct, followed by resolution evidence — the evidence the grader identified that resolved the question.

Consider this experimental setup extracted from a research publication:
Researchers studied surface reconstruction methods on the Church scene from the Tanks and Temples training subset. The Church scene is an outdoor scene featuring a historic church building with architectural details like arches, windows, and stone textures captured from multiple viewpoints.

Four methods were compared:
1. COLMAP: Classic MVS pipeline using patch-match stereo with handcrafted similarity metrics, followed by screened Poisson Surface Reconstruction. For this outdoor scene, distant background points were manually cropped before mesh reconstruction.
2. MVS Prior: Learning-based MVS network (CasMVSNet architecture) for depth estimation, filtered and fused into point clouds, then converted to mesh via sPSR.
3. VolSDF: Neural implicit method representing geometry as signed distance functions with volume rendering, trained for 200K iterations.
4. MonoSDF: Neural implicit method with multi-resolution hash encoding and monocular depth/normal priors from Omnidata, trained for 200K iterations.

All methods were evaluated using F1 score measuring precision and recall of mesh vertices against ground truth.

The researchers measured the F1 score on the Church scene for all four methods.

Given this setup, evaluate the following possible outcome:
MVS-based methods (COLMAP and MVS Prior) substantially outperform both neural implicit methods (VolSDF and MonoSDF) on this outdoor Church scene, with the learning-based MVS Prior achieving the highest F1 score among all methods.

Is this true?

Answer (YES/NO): NO